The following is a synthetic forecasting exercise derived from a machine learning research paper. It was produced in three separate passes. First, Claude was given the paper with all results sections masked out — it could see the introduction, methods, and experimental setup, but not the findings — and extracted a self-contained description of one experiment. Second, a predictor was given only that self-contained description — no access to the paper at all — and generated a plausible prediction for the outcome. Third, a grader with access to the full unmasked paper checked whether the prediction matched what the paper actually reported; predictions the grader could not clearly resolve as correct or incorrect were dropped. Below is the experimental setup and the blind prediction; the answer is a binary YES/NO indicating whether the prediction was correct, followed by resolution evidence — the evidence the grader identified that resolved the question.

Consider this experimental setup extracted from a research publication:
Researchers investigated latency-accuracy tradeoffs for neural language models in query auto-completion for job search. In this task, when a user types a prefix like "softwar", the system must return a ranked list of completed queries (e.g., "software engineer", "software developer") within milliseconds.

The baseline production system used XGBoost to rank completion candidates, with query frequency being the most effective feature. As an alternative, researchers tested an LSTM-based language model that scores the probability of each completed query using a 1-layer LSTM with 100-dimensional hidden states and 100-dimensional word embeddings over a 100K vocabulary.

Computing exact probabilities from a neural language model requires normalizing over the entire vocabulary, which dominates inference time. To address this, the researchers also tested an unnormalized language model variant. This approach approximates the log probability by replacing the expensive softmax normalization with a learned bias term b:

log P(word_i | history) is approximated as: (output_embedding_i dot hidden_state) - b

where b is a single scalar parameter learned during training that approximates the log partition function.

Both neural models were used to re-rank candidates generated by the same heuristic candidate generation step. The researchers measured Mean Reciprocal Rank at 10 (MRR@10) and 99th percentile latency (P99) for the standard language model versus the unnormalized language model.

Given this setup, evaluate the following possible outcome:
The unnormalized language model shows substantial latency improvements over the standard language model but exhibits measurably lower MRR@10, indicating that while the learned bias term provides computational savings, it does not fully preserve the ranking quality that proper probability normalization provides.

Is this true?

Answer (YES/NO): NO